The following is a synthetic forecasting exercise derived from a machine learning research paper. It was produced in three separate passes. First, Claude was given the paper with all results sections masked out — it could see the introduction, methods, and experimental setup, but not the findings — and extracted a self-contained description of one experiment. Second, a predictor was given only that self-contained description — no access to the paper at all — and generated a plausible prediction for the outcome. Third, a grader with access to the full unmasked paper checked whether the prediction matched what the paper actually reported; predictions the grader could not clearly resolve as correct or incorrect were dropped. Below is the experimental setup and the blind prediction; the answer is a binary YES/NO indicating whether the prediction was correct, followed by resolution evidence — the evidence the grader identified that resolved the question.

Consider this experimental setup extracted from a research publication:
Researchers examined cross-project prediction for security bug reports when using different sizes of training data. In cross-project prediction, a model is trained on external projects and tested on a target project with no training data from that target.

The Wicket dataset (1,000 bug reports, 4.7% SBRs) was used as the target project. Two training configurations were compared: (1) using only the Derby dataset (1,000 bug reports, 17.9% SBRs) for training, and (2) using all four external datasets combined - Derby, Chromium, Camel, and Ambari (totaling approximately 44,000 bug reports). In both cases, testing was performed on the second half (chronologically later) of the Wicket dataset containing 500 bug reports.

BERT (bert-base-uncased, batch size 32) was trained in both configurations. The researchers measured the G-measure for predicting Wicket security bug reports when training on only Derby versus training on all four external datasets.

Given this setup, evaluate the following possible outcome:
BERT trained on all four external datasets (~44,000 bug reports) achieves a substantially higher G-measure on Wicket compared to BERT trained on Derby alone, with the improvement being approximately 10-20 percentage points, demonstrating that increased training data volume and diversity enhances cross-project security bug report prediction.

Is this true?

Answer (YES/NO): YES